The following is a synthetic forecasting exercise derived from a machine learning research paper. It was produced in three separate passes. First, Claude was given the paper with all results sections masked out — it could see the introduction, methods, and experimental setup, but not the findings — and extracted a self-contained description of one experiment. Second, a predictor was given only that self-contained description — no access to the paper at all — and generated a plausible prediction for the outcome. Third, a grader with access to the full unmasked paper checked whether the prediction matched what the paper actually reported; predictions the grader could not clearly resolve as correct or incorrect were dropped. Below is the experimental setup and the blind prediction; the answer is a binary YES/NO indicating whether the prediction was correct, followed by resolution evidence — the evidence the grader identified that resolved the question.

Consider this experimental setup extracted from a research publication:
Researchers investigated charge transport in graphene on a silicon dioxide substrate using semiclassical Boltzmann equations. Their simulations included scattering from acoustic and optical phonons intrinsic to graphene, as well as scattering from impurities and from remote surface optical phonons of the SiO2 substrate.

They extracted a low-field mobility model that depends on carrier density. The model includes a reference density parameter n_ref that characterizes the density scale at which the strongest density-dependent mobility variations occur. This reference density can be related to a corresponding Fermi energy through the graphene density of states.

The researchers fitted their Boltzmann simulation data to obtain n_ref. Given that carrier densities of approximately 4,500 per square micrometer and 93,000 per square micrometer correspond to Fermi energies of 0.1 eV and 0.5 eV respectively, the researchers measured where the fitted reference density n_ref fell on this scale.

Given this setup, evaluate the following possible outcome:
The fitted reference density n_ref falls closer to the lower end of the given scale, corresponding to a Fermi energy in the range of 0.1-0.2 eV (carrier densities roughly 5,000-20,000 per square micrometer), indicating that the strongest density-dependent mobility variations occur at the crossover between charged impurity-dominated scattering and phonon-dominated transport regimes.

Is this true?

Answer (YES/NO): NO